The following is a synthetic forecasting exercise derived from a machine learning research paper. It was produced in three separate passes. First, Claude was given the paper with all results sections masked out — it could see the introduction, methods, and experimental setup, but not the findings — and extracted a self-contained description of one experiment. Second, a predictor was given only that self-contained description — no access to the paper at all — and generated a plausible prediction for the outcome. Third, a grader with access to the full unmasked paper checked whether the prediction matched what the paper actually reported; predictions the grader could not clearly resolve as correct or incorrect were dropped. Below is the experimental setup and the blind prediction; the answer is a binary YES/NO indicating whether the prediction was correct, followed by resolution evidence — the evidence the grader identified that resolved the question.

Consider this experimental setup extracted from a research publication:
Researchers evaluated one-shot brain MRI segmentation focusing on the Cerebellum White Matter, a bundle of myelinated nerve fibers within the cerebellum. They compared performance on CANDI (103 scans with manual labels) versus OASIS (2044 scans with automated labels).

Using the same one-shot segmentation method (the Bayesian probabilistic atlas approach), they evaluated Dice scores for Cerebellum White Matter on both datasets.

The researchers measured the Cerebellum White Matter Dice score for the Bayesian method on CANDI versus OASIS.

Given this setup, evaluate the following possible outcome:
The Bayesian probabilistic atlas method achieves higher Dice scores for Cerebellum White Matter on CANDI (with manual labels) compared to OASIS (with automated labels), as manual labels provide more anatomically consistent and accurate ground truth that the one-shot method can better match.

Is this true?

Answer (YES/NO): YES